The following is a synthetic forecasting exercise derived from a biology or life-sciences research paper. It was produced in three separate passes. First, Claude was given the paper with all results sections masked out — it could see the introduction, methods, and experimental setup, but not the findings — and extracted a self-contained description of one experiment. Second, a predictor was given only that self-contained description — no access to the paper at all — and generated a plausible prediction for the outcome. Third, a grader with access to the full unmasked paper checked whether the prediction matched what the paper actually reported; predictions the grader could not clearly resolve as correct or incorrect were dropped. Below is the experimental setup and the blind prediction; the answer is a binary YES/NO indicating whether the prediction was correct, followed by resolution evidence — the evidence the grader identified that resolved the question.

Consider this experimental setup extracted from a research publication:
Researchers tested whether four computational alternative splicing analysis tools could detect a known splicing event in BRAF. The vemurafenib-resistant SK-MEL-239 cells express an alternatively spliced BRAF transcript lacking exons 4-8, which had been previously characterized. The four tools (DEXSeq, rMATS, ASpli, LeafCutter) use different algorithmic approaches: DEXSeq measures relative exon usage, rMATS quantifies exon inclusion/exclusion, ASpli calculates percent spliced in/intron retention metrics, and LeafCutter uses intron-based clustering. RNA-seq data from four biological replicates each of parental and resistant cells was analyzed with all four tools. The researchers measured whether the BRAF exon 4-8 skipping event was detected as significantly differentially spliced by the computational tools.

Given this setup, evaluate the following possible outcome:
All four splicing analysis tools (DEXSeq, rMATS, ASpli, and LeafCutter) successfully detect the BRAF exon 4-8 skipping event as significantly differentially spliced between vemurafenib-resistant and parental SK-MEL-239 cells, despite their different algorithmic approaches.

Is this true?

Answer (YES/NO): NO